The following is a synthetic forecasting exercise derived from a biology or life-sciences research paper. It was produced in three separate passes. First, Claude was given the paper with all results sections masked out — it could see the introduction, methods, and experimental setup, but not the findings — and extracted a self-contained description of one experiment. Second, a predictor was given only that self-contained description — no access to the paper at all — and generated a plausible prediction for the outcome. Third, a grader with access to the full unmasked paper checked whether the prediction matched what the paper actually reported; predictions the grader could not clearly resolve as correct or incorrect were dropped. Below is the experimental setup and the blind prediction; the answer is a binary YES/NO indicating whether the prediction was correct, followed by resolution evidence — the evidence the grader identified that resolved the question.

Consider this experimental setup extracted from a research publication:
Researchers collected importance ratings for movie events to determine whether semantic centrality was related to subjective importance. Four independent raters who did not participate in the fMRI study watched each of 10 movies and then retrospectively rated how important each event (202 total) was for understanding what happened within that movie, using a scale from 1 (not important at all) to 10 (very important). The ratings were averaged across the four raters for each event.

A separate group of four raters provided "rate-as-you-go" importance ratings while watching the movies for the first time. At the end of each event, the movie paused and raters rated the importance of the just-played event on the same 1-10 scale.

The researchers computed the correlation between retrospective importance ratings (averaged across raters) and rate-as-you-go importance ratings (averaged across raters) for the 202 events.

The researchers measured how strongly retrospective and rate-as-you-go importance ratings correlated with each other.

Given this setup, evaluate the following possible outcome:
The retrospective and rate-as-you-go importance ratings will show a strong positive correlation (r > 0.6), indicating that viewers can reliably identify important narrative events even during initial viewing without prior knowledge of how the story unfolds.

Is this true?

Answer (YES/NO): YES